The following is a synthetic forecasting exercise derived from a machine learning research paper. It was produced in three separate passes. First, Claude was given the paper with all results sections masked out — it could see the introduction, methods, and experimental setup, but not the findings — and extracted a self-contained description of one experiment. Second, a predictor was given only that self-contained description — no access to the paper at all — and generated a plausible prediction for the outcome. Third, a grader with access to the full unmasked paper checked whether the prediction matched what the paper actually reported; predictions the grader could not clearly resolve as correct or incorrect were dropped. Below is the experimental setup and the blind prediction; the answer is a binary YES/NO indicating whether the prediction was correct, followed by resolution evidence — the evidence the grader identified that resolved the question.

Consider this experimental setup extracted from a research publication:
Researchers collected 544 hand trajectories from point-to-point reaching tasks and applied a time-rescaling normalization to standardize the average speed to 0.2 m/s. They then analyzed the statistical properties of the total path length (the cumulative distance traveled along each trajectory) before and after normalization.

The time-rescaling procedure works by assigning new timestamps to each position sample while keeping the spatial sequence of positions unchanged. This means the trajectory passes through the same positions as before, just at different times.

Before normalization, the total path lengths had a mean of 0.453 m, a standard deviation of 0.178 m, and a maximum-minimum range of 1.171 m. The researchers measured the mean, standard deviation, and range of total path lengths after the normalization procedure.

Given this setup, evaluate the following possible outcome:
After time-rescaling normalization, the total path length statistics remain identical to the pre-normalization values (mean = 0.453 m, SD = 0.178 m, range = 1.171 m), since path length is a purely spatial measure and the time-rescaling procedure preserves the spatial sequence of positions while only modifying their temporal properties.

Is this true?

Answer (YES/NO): YES